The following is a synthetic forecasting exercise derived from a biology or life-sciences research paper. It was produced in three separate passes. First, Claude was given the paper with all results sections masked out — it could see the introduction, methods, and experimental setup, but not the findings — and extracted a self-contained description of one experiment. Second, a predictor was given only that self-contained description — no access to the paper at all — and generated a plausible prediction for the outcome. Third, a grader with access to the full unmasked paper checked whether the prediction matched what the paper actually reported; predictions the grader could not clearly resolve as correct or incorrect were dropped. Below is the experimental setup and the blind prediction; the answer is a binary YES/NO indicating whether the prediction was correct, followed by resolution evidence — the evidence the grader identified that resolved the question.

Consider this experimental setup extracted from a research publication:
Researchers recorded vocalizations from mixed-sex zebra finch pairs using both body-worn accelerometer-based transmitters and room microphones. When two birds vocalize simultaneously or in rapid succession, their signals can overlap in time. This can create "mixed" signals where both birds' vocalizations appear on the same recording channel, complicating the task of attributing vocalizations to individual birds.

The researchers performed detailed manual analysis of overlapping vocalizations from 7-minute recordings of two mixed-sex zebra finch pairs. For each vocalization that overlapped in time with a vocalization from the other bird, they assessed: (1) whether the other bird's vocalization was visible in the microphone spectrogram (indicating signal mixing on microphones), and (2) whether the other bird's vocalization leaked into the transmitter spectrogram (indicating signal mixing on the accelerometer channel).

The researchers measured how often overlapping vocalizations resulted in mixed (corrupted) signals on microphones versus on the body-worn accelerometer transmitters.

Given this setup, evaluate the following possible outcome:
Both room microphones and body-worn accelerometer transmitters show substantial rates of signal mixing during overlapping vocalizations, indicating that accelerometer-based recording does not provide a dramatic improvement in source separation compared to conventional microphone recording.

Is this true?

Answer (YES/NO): NO